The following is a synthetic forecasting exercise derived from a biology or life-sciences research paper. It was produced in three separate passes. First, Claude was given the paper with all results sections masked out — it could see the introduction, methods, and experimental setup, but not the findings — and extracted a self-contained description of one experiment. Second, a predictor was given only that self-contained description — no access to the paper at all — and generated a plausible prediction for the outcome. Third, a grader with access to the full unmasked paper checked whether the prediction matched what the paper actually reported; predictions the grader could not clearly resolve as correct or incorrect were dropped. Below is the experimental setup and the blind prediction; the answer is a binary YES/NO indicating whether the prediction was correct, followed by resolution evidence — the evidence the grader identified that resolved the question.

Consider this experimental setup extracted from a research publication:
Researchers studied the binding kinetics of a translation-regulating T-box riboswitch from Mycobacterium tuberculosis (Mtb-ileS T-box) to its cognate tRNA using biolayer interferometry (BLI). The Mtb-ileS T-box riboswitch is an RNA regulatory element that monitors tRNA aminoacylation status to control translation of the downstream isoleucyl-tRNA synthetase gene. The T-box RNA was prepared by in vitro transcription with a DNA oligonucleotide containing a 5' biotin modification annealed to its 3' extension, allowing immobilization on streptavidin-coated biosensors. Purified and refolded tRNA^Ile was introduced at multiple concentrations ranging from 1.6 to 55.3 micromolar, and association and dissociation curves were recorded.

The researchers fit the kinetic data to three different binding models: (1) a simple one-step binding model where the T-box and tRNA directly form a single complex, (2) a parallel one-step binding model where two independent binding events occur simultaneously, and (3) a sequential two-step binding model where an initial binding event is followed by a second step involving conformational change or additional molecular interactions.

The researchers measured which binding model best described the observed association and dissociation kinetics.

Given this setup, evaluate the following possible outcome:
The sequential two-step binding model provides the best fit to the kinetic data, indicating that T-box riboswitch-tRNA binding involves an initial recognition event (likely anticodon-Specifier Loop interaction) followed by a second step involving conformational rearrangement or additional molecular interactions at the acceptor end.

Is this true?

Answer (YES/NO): YES